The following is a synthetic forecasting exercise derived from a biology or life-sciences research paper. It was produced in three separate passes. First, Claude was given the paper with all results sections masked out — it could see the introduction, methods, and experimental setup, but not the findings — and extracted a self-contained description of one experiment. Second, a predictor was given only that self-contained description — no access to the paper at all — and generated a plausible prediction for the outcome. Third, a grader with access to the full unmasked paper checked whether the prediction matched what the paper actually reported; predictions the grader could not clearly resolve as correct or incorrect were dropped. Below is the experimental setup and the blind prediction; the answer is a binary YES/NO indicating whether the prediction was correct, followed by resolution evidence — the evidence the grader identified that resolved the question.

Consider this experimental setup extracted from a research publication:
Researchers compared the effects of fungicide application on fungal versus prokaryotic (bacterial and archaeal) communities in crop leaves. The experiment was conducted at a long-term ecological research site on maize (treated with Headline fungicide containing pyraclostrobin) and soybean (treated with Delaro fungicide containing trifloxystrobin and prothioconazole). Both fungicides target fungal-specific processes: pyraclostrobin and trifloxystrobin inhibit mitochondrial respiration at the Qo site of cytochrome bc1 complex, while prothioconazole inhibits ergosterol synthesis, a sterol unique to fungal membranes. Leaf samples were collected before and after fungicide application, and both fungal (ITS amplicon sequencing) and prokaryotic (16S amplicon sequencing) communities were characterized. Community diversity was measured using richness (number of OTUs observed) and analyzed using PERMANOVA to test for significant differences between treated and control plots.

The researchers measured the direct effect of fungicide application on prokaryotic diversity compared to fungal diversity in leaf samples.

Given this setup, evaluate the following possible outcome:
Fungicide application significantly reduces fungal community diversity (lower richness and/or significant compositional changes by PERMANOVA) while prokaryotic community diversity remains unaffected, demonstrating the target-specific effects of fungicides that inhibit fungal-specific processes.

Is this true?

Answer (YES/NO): YES